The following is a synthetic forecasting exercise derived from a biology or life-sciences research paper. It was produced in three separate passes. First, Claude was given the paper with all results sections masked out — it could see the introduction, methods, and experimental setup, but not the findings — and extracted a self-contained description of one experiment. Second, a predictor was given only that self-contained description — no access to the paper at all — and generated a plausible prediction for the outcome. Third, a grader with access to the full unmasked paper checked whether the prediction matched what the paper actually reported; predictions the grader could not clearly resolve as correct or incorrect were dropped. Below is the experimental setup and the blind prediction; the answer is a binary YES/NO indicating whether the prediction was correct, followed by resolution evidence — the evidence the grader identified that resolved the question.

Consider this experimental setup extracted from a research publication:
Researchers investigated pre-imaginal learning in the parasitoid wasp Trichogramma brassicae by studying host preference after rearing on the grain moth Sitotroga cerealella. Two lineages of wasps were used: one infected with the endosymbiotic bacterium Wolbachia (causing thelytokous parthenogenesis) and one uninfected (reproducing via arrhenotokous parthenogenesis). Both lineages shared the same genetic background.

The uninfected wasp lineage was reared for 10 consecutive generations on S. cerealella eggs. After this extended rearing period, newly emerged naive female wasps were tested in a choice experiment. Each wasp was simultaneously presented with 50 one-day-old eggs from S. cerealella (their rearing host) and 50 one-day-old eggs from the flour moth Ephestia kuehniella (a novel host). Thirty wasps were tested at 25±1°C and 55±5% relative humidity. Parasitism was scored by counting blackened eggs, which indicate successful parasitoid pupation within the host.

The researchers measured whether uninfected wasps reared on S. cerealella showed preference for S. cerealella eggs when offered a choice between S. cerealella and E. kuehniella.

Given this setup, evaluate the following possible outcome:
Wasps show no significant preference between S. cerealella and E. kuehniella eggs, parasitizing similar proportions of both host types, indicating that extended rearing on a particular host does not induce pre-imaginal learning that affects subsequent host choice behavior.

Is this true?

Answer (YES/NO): NO